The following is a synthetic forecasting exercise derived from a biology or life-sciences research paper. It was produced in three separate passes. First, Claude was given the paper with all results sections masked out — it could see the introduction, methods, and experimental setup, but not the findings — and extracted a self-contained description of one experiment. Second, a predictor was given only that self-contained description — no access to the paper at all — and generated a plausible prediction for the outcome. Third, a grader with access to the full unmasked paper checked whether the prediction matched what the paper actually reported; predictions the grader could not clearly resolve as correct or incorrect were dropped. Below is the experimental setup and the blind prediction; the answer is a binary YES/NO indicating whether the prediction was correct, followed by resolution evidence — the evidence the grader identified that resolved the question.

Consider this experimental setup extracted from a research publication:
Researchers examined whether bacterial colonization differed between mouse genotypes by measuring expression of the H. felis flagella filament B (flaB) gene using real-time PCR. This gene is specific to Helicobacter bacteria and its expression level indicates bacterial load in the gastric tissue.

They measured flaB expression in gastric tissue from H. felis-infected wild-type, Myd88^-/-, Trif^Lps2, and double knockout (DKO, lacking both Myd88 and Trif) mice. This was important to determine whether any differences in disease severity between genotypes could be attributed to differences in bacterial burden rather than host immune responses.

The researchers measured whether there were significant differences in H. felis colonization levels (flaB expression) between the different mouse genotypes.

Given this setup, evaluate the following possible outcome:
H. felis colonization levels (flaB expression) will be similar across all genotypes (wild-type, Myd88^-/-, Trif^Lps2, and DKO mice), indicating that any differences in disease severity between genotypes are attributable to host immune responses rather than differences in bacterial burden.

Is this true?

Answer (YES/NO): YES